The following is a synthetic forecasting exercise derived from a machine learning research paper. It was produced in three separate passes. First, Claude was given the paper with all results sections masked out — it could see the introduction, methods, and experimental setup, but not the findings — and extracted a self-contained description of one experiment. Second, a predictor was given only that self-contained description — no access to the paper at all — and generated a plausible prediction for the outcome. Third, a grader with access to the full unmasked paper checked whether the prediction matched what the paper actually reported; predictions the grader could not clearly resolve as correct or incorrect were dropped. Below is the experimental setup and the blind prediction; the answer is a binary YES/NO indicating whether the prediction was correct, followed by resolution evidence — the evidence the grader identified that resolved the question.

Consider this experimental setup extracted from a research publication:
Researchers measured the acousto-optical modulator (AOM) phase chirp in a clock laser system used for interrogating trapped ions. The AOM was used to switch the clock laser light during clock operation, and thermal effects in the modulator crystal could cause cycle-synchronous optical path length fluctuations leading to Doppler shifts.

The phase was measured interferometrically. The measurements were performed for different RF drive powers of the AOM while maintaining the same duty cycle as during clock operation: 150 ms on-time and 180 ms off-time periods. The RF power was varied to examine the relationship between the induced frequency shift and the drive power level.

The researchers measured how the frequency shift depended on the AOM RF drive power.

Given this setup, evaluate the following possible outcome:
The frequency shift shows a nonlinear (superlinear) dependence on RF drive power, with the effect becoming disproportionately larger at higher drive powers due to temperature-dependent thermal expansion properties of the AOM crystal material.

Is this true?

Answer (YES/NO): NO